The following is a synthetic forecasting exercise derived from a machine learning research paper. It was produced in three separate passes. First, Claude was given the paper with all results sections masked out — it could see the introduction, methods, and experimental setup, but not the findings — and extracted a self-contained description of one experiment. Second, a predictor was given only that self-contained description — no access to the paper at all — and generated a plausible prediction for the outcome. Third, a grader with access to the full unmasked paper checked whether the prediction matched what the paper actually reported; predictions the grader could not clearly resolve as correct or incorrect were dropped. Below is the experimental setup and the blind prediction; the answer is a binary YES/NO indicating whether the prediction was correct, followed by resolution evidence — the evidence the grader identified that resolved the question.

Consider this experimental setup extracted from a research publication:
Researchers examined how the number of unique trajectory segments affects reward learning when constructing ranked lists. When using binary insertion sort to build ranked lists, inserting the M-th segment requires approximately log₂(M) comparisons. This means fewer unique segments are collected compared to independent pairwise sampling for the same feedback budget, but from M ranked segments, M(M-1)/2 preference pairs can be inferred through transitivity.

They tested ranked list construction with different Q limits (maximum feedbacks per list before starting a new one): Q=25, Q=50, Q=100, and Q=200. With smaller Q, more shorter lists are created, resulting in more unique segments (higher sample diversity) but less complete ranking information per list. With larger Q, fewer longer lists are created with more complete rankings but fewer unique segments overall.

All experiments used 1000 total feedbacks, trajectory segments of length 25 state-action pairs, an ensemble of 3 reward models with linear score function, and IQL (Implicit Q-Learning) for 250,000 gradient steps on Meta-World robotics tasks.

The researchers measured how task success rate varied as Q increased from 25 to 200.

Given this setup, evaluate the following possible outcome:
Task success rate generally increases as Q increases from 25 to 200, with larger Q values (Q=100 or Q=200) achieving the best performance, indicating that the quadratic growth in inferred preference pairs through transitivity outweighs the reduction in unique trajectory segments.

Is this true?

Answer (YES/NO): YES